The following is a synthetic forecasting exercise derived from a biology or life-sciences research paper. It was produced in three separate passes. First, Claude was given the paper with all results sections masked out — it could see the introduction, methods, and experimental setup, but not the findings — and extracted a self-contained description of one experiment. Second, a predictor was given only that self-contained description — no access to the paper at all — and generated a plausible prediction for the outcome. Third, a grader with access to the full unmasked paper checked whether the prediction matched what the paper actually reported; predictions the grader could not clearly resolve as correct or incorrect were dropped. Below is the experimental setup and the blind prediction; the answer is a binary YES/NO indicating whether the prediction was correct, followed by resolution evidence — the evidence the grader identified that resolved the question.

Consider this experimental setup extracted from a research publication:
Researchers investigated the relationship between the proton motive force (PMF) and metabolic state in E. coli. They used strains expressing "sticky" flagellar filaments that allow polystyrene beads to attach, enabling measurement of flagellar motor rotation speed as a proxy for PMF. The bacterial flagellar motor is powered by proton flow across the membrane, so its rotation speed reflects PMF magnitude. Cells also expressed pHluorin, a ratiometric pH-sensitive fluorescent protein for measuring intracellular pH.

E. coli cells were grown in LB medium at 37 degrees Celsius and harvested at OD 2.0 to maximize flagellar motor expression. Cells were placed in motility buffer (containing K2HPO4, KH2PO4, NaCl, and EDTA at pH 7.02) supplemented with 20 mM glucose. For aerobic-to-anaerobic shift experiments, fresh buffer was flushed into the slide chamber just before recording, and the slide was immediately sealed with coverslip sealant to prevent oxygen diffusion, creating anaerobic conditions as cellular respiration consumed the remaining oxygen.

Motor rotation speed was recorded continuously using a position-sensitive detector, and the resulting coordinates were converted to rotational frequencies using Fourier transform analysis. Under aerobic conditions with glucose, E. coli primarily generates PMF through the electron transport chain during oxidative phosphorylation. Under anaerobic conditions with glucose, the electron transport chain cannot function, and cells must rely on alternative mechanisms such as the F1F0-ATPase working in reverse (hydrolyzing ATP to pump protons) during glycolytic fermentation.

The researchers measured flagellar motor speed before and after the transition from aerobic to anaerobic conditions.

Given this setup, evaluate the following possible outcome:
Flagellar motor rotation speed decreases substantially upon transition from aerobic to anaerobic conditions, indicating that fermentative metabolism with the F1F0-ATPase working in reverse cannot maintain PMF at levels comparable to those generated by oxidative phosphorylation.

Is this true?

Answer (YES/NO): YES